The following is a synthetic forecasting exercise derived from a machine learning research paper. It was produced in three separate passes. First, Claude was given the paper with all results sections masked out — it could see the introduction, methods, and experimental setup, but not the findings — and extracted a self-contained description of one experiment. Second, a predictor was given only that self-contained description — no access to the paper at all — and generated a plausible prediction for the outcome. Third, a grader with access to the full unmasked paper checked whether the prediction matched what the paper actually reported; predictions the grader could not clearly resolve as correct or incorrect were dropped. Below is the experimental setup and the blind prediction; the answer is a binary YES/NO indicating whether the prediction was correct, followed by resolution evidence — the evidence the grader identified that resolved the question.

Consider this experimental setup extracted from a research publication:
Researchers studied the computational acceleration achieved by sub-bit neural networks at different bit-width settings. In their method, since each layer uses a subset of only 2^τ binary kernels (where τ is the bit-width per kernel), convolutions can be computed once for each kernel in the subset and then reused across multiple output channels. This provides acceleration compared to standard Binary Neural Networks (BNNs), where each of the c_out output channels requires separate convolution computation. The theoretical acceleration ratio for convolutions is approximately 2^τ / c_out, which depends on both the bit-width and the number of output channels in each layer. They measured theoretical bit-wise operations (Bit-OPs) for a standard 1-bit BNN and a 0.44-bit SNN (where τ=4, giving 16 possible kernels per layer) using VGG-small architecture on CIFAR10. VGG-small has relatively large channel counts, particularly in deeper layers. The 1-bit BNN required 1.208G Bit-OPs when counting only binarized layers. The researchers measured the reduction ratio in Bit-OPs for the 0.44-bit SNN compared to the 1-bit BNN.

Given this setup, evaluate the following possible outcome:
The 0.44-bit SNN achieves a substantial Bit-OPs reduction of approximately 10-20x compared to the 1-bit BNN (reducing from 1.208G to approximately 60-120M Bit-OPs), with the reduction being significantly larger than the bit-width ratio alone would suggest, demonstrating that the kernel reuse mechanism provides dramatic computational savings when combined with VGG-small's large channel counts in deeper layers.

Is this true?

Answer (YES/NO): NO